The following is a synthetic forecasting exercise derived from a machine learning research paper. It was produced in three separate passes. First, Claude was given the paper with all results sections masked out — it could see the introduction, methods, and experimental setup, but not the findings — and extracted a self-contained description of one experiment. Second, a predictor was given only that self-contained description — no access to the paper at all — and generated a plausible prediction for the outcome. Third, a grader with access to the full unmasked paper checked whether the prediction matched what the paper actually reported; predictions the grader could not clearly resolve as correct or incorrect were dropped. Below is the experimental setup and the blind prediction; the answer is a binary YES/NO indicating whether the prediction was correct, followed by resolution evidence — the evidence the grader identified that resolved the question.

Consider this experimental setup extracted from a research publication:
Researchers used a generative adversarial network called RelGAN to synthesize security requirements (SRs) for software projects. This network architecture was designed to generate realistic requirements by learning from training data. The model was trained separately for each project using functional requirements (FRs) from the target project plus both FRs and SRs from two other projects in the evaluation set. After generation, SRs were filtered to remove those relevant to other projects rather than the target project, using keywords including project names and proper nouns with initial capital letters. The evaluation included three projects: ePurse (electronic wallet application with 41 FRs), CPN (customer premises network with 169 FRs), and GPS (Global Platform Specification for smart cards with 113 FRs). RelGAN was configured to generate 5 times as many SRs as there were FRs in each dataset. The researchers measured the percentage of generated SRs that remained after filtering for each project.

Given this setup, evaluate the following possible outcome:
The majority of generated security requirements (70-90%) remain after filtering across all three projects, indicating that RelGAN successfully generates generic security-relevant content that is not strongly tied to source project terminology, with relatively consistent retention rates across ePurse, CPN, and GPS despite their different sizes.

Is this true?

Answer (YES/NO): NO